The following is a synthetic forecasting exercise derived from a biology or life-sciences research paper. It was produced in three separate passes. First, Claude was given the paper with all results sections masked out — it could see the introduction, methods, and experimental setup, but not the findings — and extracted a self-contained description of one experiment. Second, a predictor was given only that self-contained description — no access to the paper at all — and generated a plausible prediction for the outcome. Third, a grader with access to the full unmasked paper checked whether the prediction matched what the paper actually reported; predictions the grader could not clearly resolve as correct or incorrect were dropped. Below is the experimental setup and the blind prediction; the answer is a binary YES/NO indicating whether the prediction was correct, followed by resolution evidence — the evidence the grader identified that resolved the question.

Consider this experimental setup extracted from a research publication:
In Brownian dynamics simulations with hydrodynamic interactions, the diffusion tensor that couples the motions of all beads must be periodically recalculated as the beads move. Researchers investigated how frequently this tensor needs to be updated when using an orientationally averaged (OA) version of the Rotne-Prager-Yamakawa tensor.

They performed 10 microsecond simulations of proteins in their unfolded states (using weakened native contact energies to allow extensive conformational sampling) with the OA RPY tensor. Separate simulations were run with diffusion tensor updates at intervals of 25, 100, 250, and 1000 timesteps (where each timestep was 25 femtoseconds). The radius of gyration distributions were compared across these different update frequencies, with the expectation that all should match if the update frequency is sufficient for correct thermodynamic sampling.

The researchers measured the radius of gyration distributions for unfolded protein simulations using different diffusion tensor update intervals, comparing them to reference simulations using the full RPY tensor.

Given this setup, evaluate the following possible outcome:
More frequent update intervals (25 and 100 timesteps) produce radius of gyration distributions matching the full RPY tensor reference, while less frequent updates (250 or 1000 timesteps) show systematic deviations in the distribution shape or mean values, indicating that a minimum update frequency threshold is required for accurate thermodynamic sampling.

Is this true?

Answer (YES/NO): YES